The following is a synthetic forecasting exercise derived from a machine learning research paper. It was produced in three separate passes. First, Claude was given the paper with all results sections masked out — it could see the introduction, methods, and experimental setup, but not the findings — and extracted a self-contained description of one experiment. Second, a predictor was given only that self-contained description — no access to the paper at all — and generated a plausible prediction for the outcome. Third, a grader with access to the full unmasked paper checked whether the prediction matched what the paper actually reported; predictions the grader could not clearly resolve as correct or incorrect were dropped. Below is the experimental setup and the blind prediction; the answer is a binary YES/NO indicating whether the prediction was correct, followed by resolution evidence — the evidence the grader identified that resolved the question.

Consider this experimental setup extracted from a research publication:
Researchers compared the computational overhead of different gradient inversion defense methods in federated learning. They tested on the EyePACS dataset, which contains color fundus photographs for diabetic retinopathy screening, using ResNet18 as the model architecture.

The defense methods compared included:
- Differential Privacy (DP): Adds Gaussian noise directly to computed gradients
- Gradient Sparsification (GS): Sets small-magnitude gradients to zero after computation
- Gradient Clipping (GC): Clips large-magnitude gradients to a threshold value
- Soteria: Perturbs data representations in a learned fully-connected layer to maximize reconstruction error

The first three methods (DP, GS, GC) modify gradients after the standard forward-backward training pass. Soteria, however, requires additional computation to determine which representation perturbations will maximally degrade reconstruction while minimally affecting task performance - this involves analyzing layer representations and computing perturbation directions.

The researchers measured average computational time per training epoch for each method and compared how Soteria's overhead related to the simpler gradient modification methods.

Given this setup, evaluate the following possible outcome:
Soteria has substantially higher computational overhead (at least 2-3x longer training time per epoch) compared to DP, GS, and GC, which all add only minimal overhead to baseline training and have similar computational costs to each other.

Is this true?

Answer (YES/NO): YES